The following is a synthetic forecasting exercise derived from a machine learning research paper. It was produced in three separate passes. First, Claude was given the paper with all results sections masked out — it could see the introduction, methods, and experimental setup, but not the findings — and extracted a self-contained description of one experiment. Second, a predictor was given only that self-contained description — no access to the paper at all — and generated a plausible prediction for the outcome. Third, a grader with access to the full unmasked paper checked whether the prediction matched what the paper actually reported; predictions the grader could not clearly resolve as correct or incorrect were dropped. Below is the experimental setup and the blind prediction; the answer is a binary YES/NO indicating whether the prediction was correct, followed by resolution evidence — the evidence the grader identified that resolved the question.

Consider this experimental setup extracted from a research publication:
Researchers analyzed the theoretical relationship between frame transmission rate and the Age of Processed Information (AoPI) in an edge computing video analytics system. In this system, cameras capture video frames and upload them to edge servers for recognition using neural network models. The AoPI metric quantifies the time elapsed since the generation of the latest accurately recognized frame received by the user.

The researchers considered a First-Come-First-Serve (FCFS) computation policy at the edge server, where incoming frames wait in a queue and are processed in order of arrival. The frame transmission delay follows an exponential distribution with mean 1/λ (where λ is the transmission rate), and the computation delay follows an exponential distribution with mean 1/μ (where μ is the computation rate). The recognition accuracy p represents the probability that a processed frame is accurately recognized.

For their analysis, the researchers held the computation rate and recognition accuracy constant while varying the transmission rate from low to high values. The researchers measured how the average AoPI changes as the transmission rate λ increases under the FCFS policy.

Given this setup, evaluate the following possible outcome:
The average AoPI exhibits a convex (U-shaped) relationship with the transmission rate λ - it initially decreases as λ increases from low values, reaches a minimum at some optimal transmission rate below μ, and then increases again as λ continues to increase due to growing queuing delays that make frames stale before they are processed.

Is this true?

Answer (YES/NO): YES